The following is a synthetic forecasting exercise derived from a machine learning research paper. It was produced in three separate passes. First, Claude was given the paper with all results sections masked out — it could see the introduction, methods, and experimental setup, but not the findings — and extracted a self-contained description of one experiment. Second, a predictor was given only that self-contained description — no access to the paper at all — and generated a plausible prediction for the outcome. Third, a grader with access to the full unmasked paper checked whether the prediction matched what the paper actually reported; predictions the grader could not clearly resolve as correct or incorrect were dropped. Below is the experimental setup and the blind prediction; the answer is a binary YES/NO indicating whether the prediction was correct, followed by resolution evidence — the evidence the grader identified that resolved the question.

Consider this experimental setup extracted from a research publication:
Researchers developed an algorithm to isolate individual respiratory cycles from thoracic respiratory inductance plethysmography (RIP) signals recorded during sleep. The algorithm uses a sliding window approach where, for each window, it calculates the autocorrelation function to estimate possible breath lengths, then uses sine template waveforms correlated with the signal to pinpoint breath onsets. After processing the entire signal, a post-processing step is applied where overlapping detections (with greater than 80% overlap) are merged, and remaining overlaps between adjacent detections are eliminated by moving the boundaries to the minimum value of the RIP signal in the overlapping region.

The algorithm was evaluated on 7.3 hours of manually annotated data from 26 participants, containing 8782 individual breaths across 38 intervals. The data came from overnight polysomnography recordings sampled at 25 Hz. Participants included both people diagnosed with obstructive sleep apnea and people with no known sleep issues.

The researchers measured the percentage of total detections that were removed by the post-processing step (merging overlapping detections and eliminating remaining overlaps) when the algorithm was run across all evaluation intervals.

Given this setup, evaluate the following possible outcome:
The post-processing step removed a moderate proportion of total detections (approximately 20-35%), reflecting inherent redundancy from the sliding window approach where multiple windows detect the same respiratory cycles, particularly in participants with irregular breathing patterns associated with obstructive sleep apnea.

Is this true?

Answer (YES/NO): NO